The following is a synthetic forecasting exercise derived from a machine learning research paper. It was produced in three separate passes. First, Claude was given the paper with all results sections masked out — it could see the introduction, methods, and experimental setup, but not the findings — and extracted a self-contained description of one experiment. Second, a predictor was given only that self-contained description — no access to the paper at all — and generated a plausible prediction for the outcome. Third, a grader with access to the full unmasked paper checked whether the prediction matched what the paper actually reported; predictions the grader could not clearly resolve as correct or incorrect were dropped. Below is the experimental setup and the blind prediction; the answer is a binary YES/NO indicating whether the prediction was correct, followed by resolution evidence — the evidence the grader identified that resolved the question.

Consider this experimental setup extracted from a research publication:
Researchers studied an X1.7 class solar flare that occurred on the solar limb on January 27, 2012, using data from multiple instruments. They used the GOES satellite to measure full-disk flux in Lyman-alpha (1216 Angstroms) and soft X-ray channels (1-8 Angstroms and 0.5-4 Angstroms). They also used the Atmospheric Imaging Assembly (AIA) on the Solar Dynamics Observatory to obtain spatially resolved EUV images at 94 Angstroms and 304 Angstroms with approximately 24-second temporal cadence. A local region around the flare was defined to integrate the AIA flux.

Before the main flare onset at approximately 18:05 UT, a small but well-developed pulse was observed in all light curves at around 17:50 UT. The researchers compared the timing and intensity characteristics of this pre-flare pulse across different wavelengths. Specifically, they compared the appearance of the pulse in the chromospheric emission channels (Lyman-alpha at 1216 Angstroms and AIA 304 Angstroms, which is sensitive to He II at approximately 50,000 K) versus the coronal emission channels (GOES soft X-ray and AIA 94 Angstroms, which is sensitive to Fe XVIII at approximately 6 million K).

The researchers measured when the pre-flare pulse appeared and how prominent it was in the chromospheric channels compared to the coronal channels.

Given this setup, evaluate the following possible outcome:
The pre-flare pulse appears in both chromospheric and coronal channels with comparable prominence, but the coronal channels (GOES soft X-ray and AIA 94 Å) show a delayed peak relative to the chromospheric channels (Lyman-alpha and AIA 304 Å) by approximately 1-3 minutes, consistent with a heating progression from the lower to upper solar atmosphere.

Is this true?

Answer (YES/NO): NO